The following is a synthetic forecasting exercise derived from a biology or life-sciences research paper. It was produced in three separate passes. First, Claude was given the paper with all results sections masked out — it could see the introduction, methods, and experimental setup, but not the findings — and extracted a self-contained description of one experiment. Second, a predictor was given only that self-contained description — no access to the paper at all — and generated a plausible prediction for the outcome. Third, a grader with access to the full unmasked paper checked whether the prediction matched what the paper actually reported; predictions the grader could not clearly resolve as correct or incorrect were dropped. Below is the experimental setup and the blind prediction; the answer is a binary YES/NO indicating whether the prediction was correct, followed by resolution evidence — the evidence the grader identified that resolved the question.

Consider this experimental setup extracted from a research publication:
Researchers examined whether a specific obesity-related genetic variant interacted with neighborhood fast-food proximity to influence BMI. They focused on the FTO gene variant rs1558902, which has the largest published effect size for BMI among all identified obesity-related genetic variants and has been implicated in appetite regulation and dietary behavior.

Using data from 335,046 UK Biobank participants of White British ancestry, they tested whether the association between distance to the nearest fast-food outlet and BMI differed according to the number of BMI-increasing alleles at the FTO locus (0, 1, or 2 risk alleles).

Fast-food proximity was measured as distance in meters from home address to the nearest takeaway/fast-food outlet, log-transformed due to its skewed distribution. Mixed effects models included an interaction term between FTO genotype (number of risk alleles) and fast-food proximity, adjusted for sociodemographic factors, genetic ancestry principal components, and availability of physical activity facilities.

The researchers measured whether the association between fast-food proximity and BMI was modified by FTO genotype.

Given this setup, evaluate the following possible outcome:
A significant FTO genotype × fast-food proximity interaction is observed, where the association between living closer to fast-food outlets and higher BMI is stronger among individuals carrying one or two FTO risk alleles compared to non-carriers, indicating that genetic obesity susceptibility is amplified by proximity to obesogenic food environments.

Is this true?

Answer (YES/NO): NO